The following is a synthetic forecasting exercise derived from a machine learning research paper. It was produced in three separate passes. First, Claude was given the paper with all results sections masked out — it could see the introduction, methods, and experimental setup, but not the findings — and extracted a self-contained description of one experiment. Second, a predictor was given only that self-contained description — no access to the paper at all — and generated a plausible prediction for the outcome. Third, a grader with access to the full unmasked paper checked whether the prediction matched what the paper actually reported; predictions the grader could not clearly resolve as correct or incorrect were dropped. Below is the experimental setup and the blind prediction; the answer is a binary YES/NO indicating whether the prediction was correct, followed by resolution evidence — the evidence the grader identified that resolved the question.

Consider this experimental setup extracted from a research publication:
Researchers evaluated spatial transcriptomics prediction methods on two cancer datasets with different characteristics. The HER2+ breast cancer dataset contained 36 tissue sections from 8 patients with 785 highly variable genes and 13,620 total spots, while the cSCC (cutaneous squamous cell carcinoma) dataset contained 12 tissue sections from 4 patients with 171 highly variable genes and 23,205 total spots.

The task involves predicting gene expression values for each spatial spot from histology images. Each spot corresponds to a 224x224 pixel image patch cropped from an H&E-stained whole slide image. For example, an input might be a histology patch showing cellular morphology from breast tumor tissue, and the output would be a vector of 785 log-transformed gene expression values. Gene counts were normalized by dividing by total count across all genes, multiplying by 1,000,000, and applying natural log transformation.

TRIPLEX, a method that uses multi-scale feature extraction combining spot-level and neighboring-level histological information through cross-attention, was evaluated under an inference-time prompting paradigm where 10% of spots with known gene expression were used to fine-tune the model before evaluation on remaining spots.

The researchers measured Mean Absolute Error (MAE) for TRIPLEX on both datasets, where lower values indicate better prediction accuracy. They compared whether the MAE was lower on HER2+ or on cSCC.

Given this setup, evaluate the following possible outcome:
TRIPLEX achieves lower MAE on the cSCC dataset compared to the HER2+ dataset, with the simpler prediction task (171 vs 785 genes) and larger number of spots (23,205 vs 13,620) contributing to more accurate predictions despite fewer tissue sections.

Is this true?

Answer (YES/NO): NO